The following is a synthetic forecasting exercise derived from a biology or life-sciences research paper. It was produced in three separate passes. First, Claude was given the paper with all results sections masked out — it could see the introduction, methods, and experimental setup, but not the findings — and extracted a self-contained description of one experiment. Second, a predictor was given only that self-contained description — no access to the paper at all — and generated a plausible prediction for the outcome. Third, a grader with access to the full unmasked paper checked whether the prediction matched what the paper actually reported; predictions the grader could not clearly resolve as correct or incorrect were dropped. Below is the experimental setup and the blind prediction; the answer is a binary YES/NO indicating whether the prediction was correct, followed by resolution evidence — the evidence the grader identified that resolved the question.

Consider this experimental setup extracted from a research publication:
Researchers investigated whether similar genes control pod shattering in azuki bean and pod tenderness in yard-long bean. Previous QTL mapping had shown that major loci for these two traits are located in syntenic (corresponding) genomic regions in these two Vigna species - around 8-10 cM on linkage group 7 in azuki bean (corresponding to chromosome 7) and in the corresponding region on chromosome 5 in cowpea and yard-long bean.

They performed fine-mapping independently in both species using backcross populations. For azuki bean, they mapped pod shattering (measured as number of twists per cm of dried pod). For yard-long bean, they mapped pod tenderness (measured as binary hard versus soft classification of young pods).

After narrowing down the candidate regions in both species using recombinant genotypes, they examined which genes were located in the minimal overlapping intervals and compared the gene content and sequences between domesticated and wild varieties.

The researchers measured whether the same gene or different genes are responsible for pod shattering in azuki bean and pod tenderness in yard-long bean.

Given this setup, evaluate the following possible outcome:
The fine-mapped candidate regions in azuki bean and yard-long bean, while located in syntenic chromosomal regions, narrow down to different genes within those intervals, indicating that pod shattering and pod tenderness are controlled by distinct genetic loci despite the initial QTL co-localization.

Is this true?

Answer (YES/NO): NO